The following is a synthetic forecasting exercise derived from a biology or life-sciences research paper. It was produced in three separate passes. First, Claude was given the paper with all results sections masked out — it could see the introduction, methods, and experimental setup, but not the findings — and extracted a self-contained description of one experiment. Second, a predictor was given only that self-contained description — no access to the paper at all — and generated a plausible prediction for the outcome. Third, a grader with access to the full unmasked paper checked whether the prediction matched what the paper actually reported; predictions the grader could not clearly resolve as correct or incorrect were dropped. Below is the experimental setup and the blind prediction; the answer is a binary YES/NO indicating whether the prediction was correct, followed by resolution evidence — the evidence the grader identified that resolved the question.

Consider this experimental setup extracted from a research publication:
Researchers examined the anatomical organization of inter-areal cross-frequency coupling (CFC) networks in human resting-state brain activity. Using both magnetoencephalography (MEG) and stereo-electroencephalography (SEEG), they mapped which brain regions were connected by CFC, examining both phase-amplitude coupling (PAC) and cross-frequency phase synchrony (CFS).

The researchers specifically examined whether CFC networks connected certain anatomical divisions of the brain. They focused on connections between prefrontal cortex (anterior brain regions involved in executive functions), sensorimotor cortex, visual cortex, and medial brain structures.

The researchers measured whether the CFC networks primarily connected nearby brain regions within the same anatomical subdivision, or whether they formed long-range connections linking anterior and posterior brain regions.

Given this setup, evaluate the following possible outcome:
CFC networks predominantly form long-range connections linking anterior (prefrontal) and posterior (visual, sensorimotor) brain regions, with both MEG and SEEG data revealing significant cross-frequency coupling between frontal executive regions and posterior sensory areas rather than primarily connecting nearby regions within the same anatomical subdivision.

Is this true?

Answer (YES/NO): NO